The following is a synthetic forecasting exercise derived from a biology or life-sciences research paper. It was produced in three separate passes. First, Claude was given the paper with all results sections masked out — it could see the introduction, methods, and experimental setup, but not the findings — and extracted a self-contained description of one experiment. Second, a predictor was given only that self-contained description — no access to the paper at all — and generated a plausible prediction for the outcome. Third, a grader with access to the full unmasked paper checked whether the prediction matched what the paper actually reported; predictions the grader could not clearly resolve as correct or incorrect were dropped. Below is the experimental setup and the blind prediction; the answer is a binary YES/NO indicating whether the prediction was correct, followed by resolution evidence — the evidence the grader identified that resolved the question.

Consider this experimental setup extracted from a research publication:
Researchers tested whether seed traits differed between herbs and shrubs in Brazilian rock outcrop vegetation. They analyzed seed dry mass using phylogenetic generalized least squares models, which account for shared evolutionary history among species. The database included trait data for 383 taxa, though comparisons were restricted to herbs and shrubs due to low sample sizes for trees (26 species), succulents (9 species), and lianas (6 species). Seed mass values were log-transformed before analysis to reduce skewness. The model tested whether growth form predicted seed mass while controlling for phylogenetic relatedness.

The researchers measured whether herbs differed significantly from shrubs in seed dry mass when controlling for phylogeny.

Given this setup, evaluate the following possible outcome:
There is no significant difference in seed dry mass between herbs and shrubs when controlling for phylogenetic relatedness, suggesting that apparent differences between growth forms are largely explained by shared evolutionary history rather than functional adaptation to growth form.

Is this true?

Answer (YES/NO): NO